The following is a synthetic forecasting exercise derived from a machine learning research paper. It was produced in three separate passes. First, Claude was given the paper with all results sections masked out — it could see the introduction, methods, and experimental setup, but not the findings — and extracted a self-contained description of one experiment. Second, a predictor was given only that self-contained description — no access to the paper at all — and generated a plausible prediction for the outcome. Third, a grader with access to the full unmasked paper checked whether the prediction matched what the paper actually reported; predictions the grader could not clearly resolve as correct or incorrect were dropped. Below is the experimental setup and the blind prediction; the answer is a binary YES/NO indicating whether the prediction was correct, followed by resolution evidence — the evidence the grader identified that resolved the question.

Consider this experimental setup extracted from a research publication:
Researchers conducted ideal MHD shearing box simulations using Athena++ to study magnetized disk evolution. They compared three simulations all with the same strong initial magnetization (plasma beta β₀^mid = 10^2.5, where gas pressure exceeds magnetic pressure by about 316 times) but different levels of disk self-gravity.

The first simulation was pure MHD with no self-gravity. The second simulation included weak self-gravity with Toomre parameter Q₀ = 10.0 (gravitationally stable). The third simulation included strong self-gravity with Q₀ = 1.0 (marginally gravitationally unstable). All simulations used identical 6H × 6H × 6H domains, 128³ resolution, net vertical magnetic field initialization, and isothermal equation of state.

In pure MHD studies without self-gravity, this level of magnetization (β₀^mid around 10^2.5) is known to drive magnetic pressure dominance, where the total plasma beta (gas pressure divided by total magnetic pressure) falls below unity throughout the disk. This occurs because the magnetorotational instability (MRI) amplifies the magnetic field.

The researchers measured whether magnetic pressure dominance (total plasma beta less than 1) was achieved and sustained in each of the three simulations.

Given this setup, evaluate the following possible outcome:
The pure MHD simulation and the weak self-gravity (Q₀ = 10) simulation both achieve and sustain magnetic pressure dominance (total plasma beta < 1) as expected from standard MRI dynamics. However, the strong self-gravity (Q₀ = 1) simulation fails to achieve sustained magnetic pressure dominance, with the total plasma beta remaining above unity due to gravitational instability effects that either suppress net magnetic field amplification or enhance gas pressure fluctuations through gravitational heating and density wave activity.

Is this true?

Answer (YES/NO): NO